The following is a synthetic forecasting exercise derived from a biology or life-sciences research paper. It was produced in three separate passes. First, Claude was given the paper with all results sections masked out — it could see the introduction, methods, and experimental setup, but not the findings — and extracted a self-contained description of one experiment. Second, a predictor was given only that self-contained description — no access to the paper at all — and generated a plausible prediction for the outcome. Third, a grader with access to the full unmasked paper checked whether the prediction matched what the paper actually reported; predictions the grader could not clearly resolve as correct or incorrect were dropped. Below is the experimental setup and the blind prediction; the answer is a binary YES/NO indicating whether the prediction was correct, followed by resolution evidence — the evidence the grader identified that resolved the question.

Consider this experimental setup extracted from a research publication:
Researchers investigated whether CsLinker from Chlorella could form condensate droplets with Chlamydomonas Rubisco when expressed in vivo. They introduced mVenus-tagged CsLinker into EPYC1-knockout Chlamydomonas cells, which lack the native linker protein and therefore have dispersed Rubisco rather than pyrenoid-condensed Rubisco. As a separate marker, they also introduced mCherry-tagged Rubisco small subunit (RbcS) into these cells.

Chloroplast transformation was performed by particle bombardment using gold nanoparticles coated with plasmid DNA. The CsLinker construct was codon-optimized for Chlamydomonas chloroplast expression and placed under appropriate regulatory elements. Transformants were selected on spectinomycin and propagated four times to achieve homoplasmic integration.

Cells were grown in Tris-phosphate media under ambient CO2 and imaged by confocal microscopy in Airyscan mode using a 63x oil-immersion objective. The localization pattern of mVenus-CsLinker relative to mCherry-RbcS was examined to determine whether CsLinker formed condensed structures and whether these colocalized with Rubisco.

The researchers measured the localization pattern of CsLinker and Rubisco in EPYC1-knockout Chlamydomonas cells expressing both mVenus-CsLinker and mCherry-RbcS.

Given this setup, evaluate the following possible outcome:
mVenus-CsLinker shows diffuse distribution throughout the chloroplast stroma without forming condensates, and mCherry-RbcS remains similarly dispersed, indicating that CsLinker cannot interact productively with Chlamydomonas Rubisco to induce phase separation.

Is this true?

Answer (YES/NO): NO